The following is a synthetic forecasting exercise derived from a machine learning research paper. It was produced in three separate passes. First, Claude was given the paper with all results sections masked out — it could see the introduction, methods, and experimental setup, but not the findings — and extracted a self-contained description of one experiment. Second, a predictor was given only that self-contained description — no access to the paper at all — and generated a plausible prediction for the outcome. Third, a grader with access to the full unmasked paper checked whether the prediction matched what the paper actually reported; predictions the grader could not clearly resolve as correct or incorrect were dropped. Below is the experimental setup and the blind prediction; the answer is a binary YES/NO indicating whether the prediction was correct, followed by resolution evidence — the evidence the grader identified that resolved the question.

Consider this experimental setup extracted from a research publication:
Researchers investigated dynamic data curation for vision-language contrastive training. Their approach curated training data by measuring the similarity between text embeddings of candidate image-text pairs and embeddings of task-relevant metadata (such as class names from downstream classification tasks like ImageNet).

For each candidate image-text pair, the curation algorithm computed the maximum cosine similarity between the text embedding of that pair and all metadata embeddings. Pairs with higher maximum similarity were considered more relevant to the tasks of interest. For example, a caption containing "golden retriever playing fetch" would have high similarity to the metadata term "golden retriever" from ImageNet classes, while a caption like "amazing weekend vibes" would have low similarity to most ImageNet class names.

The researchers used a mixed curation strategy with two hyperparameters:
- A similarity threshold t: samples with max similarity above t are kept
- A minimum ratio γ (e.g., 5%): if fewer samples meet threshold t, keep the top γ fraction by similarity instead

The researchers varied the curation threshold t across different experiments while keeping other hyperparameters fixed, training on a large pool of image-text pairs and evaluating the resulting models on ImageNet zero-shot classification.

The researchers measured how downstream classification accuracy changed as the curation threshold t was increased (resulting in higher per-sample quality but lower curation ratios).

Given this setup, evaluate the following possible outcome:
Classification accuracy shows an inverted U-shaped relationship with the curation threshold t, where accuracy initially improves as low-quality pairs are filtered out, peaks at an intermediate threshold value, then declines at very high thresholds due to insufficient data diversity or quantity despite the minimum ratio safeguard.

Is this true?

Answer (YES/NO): YES